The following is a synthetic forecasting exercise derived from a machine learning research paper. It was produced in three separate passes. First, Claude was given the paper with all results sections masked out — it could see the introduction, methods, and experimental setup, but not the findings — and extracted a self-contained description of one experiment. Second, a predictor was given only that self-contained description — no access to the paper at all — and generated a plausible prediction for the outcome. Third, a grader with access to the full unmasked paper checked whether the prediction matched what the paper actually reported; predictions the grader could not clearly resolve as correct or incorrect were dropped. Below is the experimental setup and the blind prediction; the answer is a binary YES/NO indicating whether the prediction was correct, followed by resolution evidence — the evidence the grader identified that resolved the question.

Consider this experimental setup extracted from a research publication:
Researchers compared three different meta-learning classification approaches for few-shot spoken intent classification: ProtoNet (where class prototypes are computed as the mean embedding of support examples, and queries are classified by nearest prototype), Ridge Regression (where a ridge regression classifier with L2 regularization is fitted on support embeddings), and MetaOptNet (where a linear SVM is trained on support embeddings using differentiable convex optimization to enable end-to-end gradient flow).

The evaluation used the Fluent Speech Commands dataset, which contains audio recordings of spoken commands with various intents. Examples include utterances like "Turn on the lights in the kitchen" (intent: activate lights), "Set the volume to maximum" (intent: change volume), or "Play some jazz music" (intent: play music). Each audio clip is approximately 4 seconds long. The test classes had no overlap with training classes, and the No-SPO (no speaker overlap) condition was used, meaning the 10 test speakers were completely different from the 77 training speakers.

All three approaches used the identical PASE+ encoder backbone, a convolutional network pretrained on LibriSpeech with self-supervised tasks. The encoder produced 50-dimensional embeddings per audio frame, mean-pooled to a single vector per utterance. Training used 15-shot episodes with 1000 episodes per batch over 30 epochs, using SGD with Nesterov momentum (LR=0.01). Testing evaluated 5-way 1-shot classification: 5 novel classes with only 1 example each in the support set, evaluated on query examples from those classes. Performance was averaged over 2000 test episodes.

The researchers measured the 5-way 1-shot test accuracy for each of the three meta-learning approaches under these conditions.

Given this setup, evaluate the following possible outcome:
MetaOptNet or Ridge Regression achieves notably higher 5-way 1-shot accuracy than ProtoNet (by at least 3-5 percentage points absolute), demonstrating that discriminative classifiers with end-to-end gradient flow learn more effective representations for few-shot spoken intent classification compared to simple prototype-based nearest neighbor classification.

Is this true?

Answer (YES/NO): NO